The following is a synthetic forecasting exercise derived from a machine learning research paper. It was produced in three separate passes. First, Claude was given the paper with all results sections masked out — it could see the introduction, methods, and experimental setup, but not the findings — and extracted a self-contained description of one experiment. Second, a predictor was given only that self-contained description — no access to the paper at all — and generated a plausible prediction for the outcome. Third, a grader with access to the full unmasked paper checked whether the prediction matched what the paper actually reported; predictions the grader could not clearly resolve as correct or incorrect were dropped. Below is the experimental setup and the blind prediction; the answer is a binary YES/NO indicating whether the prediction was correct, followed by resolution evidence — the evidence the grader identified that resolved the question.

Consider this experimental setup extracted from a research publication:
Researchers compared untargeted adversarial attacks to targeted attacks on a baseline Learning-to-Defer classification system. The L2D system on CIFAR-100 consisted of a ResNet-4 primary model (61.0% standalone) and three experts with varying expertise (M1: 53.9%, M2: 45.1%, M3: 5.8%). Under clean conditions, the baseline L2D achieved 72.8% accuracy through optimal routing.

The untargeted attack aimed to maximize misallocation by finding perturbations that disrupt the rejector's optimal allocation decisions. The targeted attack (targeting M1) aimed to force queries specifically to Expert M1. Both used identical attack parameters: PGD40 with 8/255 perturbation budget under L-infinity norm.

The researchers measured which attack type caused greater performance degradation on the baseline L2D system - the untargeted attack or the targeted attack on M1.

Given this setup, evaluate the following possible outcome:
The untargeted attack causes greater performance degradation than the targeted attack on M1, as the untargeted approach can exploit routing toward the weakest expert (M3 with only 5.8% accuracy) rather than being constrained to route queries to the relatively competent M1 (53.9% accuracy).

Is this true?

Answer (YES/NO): YES